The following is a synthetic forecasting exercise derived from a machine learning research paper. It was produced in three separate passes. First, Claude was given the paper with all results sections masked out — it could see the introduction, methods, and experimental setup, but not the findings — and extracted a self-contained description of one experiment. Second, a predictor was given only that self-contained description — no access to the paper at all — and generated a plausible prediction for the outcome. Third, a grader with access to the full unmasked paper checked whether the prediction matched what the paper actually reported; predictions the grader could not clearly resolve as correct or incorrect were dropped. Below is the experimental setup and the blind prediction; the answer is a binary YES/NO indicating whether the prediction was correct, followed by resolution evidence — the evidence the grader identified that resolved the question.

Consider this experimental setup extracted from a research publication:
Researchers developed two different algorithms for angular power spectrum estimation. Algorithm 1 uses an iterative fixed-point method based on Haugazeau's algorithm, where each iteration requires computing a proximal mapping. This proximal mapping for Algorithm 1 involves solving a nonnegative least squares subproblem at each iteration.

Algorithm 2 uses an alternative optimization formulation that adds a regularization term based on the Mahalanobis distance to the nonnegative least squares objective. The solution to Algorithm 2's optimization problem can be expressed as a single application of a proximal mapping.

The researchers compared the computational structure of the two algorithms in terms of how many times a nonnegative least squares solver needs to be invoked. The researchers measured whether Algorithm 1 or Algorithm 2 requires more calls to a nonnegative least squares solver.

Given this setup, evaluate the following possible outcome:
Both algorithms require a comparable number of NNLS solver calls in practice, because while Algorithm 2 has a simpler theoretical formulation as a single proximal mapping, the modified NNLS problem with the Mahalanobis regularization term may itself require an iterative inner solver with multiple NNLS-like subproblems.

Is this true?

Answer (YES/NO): NO